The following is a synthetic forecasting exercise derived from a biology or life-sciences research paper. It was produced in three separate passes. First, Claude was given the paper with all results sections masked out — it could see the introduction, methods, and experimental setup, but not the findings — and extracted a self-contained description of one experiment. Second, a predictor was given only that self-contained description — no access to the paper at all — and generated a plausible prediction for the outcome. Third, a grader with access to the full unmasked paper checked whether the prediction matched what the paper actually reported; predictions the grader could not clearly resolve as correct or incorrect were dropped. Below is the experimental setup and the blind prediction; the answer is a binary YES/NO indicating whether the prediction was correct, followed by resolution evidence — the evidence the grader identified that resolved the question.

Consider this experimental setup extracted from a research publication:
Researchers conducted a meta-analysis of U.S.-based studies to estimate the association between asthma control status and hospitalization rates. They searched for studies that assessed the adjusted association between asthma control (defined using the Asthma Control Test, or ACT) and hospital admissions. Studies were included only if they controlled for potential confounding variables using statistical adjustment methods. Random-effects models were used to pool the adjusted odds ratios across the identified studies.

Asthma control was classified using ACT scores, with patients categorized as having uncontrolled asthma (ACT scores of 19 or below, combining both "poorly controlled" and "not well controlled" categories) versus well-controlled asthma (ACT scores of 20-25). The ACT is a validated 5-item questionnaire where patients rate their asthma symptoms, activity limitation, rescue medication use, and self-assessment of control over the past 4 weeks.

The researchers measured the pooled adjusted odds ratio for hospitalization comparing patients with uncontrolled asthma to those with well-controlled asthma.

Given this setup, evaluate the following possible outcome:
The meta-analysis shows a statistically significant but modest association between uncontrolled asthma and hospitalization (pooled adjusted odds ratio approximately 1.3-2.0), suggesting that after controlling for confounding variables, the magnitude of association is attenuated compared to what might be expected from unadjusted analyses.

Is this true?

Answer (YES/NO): YES